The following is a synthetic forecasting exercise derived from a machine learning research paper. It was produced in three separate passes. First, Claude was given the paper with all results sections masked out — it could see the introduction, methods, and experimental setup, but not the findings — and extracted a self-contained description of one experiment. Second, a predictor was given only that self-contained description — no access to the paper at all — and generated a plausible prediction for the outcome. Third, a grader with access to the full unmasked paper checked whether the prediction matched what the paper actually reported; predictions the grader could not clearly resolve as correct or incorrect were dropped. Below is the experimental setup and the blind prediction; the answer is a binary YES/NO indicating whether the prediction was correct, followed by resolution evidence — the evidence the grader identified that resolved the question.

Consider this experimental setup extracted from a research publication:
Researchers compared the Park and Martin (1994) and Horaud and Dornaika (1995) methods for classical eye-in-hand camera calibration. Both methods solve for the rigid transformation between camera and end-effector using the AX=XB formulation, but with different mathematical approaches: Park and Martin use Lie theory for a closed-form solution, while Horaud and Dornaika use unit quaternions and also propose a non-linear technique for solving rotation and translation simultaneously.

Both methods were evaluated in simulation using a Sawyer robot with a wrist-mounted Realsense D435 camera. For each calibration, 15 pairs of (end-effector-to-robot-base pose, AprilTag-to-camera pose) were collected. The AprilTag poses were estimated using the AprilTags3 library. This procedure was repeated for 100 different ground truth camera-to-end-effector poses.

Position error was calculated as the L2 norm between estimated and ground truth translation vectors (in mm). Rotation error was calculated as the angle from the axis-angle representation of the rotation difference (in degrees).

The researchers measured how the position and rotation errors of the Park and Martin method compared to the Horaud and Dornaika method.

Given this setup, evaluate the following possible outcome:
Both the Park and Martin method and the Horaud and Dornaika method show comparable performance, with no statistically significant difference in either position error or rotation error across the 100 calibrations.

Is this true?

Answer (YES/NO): YES